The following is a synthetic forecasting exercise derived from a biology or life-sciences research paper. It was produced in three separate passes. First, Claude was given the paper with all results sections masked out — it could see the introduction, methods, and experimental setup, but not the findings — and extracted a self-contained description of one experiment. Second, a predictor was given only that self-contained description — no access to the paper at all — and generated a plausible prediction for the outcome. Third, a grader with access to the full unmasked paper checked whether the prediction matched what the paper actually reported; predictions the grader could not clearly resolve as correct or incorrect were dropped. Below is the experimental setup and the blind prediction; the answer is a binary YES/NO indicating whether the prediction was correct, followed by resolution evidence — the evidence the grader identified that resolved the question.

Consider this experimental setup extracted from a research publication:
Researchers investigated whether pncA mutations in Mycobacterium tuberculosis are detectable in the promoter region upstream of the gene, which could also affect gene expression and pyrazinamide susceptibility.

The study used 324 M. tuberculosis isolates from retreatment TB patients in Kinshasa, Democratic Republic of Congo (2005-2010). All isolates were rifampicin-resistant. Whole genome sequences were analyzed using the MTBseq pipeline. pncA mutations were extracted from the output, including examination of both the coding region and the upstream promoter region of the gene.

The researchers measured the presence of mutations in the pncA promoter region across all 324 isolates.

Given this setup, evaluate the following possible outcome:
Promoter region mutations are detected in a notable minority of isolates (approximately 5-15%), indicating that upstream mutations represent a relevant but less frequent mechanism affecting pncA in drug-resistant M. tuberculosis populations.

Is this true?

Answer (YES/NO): NO